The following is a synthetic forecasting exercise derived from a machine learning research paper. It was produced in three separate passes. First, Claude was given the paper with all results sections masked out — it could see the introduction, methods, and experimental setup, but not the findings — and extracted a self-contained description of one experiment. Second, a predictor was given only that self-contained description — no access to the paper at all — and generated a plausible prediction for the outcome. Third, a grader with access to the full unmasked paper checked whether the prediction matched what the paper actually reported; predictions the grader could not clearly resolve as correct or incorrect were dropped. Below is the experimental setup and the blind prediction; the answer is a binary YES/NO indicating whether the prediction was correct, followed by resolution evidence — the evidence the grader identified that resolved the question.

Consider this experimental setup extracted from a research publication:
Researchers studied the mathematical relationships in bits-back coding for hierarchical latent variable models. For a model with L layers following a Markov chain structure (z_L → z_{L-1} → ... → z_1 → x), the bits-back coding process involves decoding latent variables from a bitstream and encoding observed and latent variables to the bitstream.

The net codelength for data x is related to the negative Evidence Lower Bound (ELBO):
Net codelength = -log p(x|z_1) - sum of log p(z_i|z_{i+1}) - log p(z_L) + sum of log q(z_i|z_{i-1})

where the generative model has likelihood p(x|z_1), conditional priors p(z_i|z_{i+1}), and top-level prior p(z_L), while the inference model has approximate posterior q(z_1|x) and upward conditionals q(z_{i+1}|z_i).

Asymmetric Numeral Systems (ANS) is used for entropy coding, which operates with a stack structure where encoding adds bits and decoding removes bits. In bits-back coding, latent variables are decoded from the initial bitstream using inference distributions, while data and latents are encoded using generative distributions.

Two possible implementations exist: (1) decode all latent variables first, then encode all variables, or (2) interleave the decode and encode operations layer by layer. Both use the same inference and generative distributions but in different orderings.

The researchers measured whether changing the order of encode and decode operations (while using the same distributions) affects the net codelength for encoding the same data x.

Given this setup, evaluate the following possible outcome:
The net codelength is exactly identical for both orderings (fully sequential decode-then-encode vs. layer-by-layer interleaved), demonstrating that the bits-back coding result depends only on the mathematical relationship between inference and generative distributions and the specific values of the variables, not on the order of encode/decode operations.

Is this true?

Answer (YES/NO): YES